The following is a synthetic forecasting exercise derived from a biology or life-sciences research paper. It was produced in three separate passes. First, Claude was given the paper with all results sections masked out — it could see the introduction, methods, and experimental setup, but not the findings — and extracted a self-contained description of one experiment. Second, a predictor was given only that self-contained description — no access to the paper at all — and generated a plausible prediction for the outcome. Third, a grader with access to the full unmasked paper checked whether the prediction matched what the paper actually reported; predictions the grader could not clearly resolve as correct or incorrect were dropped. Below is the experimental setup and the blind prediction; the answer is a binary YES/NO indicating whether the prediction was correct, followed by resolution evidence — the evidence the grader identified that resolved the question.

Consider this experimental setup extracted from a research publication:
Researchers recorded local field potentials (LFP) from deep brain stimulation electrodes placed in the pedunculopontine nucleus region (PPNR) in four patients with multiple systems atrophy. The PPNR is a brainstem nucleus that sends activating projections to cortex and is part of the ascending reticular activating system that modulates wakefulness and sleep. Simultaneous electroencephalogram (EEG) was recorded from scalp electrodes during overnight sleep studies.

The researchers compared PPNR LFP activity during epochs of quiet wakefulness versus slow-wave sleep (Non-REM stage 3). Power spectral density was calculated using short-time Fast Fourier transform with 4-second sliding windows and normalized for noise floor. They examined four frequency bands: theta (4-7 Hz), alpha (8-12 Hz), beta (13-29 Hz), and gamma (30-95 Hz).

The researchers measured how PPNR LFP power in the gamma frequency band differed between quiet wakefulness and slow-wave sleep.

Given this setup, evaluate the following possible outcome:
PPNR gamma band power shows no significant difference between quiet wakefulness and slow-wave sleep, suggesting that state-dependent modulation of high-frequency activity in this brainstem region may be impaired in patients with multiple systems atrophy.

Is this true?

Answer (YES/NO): NO